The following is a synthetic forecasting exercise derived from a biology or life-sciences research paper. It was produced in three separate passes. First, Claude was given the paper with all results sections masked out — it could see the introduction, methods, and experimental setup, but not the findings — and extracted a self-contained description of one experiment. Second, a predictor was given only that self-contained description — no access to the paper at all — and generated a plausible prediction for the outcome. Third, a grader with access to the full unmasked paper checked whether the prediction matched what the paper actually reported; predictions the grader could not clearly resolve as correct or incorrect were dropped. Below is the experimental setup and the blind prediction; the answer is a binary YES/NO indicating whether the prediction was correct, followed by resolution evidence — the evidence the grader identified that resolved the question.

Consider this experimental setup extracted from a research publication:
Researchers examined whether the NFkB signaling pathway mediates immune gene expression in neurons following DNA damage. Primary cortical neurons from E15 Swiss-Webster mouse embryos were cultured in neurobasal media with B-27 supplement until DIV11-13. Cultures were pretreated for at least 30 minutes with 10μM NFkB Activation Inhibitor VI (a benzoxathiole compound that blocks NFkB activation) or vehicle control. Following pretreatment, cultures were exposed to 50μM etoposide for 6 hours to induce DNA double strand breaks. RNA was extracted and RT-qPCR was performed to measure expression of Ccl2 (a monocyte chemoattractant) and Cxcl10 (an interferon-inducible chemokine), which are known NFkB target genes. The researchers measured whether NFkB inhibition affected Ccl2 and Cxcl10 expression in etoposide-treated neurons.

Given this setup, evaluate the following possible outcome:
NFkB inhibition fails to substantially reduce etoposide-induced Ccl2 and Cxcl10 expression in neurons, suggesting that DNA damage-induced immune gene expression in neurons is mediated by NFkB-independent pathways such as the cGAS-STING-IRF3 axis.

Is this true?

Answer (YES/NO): NO